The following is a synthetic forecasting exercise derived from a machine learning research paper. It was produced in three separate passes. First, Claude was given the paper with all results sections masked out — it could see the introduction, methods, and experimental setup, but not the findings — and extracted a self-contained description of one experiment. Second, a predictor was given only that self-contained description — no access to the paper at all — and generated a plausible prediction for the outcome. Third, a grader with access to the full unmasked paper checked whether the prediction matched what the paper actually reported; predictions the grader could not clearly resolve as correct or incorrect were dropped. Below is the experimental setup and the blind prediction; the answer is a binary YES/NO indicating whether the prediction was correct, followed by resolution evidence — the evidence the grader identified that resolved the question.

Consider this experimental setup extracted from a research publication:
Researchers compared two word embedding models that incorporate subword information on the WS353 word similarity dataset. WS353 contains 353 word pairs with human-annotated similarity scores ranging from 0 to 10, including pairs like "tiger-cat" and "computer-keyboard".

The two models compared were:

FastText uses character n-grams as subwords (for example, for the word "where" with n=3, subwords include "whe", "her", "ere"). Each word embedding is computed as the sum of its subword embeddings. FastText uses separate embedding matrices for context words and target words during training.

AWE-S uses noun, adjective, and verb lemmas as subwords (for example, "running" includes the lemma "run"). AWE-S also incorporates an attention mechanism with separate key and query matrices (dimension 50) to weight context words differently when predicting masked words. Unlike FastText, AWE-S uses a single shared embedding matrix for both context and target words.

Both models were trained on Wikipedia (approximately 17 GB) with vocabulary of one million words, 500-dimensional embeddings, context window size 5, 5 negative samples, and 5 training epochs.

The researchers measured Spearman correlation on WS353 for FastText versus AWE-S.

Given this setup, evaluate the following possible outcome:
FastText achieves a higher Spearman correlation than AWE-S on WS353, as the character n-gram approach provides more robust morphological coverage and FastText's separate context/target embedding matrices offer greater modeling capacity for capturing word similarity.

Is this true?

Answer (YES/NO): YES